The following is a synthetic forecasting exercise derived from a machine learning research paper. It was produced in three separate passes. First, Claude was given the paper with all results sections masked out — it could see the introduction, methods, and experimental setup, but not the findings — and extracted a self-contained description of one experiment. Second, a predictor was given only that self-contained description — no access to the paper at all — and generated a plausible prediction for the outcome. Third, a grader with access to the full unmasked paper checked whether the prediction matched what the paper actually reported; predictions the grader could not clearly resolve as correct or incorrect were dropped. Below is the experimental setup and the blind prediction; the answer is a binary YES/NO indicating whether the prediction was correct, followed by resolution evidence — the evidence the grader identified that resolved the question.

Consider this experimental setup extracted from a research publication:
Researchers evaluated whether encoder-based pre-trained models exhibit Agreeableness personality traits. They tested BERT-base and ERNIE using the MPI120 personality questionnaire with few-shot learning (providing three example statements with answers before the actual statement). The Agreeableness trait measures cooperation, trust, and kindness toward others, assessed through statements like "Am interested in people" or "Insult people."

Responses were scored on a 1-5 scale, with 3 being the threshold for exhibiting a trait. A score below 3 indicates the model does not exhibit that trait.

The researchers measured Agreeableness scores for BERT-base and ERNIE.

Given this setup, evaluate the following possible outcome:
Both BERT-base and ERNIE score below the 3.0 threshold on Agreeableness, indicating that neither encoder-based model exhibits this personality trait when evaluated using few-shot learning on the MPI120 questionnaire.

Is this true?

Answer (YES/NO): YES